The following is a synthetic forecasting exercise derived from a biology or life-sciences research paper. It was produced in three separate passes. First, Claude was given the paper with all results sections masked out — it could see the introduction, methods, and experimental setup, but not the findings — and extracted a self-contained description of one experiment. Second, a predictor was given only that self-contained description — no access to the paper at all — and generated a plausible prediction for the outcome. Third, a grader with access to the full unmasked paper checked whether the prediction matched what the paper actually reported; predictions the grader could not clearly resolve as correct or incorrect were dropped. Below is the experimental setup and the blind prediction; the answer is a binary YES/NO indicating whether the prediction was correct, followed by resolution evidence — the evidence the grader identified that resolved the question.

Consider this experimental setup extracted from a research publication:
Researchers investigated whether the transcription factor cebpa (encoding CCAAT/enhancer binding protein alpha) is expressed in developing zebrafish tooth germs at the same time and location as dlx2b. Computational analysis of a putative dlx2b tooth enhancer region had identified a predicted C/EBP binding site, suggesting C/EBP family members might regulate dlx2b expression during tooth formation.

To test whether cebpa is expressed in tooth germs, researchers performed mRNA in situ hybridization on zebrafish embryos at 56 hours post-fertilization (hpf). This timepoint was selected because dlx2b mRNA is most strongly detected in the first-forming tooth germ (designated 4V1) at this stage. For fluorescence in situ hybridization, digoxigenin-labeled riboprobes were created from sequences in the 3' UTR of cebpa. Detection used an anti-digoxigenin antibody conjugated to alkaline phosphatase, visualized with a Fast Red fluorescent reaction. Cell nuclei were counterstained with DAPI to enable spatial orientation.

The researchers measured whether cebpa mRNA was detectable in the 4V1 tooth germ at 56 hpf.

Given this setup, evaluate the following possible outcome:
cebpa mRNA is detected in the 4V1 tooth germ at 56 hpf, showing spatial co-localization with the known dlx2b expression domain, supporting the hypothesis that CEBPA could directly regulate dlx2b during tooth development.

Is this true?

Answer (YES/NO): YES